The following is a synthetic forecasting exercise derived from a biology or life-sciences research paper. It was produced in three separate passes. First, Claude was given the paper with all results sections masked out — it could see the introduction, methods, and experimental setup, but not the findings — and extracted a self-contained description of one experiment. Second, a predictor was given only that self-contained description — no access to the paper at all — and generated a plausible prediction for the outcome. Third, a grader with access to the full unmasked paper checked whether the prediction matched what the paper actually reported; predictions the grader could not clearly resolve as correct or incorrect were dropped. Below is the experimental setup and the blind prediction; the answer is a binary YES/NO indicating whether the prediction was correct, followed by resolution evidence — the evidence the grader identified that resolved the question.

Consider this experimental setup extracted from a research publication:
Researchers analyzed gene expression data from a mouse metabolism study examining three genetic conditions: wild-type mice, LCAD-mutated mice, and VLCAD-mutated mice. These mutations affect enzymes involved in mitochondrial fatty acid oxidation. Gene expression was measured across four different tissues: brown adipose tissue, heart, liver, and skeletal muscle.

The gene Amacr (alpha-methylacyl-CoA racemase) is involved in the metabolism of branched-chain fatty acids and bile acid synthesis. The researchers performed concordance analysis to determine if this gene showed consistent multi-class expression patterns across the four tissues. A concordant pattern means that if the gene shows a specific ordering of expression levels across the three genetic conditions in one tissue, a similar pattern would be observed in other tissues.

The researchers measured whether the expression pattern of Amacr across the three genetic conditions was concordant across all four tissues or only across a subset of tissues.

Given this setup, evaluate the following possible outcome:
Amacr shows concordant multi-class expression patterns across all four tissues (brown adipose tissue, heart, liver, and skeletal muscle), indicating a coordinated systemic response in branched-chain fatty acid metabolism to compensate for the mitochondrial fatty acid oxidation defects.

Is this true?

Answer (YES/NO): YES